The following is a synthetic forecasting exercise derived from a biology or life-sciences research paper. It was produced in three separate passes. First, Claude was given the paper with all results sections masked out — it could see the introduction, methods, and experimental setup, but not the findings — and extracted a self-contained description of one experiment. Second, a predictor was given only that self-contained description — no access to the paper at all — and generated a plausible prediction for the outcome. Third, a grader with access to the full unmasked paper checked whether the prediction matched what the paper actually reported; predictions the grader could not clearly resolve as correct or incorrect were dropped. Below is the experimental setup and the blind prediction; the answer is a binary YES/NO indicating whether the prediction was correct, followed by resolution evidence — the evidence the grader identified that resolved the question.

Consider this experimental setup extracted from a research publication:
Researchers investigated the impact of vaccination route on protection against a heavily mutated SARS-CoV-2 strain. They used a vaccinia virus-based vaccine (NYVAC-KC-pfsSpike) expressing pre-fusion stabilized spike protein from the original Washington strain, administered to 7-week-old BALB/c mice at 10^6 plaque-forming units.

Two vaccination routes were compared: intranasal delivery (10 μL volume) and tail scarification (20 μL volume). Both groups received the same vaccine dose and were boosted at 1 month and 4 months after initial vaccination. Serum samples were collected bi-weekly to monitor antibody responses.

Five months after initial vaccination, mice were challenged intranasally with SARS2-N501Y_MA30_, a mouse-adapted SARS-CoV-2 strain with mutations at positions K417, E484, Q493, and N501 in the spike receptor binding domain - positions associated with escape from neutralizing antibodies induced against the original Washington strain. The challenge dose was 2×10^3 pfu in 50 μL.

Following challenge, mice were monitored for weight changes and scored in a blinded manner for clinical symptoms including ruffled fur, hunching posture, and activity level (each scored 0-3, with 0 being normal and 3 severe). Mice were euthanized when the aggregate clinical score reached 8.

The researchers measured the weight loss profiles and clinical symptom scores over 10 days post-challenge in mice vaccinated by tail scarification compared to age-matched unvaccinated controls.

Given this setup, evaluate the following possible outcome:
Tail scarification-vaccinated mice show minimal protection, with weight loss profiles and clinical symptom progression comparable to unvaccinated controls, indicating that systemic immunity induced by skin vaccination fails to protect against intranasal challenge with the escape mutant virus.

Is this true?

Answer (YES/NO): NO